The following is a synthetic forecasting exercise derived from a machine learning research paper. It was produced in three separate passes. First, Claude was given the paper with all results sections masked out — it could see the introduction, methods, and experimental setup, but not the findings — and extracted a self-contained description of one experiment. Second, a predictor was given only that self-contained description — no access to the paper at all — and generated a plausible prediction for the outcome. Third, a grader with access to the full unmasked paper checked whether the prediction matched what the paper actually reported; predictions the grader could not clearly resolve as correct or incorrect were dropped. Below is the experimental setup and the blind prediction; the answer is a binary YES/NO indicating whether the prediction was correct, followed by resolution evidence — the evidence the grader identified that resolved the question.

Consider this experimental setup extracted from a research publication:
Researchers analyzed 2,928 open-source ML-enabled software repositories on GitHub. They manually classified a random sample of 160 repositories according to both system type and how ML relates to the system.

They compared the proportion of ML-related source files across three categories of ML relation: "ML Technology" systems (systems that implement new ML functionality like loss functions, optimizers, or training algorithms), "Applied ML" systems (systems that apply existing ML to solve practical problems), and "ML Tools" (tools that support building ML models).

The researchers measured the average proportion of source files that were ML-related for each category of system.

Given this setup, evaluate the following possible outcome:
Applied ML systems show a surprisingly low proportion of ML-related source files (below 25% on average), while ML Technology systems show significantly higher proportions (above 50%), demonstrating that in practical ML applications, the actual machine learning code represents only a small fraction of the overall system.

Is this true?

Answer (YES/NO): NO